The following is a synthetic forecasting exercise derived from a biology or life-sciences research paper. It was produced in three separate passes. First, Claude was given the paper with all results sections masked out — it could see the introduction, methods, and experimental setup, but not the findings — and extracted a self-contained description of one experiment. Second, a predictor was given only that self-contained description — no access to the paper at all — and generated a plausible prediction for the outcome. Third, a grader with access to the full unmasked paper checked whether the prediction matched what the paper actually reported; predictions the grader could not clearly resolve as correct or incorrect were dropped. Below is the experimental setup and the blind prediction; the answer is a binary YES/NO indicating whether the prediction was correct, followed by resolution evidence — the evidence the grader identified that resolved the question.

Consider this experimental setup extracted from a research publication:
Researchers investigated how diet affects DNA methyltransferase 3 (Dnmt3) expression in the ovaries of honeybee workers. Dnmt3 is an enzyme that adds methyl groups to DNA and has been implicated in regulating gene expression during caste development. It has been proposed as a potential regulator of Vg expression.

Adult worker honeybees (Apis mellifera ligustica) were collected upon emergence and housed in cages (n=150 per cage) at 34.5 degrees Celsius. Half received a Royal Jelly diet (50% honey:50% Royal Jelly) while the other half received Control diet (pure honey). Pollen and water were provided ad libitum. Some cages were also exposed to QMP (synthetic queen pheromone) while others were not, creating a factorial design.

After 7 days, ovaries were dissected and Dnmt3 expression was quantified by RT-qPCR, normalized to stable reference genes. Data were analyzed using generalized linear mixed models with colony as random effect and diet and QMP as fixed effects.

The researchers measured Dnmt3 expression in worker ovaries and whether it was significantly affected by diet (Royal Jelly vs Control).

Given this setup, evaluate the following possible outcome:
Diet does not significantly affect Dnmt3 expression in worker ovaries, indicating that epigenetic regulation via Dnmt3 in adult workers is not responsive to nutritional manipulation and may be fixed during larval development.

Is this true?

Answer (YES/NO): NO